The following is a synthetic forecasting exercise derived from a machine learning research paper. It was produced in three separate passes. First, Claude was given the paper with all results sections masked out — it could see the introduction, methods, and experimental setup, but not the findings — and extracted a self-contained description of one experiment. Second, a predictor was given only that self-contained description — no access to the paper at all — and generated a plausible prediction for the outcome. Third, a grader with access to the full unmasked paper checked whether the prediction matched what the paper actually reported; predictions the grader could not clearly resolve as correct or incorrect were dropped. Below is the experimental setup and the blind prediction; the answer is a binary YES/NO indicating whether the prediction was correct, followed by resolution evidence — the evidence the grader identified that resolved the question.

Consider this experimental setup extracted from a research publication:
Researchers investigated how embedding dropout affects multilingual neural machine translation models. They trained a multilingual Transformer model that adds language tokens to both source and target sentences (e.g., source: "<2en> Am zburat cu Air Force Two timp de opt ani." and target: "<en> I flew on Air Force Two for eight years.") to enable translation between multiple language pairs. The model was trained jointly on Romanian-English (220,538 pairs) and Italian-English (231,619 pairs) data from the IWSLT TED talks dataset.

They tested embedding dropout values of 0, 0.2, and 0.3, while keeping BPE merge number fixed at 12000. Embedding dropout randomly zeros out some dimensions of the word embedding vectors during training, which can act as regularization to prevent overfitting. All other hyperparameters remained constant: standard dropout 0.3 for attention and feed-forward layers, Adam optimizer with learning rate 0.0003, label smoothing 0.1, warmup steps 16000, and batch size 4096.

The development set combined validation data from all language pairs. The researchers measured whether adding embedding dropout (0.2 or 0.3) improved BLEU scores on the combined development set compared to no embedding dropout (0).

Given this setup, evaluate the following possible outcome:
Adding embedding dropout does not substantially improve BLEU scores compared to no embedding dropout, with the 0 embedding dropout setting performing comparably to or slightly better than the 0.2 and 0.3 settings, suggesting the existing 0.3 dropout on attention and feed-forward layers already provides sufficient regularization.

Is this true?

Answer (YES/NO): NO